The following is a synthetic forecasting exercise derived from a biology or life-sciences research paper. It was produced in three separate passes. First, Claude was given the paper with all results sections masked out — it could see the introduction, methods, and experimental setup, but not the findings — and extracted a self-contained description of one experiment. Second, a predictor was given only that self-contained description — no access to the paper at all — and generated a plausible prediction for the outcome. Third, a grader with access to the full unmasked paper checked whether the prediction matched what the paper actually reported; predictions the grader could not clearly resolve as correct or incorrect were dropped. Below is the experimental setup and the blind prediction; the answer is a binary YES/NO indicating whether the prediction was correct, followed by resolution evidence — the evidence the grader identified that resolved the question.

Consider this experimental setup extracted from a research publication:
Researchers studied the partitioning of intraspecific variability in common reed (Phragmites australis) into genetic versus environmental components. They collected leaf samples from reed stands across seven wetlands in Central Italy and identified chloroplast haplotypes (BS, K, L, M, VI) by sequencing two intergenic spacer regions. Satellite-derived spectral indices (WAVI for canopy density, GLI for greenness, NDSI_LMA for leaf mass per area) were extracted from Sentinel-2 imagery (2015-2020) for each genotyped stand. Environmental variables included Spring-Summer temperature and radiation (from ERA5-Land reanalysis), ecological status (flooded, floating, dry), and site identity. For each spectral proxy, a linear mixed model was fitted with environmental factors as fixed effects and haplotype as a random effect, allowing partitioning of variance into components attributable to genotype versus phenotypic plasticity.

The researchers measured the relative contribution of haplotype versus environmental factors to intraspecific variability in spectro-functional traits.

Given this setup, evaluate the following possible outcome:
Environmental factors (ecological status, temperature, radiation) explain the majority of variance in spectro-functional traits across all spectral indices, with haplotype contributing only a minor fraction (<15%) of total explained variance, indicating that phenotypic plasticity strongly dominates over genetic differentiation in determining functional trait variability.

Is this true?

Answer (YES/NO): NO